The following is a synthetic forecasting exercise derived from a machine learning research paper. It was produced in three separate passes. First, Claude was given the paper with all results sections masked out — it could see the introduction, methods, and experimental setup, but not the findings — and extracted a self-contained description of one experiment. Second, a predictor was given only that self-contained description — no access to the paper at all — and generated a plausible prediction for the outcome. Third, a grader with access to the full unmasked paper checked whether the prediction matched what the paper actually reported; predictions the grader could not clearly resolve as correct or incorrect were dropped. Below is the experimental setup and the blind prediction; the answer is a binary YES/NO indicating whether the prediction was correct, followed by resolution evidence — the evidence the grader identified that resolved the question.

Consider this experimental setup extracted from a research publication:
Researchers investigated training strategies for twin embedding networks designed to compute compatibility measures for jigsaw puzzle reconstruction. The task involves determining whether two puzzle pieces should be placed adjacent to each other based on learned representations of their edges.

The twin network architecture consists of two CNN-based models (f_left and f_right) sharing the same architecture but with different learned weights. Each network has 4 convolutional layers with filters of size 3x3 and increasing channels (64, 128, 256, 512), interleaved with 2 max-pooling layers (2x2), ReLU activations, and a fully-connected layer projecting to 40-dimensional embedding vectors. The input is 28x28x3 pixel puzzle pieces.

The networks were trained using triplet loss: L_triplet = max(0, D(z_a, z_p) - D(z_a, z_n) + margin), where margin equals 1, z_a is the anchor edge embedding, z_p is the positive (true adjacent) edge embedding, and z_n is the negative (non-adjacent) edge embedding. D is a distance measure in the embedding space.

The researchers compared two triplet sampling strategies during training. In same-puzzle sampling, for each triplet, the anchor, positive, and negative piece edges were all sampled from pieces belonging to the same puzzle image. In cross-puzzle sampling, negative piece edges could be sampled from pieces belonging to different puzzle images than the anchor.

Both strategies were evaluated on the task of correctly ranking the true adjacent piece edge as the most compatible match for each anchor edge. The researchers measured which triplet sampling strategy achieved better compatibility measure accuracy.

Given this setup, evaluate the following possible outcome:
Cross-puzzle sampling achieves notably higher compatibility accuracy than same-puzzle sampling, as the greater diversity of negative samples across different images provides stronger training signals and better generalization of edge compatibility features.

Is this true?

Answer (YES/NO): NO